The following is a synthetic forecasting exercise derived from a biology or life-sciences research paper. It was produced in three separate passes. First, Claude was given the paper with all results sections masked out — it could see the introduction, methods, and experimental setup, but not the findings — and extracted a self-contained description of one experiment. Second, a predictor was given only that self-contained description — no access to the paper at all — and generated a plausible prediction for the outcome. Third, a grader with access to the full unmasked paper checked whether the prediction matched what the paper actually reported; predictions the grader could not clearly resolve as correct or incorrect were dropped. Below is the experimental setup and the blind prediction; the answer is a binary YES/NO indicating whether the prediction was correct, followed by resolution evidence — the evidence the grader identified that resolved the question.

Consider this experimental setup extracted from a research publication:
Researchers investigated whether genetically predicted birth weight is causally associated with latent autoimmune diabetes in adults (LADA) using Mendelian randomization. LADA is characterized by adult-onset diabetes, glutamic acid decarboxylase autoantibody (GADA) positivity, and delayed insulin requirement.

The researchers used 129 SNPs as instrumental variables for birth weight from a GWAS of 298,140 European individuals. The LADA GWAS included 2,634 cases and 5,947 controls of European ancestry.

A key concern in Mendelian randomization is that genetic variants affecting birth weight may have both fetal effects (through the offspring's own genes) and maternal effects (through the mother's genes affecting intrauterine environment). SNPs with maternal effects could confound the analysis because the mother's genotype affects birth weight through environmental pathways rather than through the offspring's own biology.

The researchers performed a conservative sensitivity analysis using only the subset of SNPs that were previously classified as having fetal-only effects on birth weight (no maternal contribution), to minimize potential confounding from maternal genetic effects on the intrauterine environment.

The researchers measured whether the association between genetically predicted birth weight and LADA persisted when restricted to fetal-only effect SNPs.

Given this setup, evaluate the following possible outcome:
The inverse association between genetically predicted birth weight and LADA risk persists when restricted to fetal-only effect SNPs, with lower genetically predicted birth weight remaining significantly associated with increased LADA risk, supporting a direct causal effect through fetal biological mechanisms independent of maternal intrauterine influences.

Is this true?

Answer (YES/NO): YES